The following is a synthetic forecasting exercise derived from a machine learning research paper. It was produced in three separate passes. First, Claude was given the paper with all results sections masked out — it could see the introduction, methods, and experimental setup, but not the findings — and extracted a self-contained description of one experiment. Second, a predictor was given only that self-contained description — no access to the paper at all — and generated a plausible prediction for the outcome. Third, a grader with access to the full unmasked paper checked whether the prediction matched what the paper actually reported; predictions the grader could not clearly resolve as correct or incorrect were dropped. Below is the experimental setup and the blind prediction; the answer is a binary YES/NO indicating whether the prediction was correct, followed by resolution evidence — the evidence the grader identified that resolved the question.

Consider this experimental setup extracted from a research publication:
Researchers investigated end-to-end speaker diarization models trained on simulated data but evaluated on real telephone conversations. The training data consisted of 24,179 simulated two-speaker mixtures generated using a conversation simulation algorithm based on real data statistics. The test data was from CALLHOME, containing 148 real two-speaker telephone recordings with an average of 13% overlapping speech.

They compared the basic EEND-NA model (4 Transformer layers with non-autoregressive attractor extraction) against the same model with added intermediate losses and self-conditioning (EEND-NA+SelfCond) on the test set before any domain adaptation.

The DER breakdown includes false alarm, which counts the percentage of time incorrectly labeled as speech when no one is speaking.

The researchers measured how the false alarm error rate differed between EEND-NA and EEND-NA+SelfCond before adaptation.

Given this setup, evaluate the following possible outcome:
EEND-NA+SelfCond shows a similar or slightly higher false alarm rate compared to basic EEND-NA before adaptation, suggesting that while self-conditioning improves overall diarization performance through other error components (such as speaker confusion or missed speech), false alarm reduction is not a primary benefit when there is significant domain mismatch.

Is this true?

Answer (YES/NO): NO